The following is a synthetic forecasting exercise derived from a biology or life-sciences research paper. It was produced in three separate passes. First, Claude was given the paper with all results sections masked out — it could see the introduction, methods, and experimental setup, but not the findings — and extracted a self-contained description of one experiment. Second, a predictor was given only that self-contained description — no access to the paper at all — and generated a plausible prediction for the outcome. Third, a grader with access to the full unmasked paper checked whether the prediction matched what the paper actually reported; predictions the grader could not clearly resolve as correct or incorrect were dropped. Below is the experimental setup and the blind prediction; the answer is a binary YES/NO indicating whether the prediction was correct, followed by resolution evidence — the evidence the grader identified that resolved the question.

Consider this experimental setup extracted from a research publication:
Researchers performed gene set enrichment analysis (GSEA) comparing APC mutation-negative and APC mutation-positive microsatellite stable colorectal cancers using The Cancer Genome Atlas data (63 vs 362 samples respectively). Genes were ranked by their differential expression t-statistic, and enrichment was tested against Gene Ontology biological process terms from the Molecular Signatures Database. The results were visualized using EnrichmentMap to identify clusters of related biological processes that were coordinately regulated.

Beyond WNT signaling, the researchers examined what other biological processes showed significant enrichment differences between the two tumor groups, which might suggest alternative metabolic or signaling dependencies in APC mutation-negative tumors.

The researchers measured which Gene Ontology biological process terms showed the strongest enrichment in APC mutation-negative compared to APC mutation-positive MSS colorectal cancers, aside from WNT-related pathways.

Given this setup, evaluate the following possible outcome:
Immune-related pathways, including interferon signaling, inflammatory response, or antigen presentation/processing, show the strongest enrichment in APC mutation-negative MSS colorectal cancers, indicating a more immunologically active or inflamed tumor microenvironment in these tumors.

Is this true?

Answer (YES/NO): YES